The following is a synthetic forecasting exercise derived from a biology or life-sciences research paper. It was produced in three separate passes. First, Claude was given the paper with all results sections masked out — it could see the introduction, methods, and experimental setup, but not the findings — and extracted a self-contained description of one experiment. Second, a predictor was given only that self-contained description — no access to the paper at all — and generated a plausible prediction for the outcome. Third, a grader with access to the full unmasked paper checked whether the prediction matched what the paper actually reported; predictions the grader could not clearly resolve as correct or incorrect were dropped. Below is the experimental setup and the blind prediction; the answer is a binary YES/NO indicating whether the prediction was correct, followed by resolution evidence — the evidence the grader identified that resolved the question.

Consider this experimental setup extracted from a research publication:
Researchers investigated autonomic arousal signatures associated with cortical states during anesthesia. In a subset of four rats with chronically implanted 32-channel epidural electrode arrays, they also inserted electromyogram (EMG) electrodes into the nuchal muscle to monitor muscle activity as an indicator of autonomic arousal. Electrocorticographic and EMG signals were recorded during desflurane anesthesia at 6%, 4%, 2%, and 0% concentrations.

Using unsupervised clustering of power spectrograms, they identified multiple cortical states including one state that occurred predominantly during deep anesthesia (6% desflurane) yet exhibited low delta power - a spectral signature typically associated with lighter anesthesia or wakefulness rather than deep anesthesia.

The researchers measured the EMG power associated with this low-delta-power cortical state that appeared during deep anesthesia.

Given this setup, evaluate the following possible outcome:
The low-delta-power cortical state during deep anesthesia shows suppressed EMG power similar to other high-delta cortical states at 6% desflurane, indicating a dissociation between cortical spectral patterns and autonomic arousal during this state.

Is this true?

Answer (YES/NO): YES